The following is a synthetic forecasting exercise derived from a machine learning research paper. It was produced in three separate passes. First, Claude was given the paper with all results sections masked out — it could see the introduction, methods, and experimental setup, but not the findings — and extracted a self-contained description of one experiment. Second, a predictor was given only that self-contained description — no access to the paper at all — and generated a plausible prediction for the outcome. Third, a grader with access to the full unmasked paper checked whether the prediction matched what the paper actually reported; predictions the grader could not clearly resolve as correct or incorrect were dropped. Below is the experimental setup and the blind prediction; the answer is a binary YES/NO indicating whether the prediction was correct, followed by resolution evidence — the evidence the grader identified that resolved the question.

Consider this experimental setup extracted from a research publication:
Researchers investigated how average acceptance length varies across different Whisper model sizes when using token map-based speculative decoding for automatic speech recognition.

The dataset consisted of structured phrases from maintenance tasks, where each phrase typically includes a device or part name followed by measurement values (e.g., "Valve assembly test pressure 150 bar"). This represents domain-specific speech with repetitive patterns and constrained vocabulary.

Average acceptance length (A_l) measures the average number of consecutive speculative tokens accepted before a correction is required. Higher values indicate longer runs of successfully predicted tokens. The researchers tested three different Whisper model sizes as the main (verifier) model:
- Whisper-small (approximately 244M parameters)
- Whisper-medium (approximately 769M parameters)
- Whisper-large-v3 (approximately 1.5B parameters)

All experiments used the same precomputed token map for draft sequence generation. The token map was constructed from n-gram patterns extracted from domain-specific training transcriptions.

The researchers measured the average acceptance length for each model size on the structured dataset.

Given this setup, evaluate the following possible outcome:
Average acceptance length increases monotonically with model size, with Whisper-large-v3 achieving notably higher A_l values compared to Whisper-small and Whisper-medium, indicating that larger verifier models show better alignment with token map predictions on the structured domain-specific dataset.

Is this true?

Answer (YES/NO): NO